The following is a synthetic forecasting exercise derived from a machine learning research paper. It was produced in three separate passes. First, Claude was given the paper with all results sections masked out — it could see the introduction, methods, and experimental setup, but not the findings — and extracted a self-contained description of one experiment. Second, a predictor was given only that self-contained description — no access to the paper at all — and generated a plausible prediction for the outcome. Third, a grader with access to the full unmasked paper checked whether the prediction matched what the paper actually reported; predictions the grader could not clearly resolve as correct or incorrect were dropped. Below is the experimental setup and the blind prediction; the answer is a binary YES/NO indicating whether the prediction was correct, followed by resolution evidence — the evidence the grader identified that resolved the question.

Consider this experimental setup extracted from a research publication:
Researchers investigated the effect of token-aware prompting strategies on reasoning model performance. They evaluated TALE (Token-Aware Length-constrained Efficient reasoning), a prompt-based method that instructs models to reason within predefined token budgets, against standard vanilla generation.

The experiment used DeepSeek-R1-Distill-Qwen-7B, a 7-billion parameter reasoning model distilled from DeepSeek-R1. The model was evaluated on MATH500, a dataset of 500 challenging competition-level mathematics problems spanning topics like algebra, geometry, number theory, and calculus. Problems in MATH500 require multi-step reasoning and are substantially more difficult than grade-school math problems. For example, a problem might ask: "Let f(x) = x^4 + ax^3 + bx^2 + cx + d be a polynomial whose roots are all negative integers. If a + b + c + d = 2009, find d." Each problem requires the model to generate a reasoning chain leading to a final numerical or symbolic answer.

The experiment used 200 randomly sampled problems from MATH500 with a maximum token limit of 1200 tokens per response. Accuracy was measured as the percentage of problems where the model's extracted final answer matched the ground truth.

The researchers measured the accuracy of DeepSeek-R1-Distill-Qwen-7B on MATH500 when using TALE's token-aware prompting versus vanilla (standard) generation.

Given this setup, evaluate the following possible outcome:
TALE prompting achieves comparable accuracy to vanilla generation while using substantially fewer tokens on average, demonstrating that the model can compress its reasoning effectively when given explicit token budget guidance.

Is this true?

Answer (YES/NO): NO